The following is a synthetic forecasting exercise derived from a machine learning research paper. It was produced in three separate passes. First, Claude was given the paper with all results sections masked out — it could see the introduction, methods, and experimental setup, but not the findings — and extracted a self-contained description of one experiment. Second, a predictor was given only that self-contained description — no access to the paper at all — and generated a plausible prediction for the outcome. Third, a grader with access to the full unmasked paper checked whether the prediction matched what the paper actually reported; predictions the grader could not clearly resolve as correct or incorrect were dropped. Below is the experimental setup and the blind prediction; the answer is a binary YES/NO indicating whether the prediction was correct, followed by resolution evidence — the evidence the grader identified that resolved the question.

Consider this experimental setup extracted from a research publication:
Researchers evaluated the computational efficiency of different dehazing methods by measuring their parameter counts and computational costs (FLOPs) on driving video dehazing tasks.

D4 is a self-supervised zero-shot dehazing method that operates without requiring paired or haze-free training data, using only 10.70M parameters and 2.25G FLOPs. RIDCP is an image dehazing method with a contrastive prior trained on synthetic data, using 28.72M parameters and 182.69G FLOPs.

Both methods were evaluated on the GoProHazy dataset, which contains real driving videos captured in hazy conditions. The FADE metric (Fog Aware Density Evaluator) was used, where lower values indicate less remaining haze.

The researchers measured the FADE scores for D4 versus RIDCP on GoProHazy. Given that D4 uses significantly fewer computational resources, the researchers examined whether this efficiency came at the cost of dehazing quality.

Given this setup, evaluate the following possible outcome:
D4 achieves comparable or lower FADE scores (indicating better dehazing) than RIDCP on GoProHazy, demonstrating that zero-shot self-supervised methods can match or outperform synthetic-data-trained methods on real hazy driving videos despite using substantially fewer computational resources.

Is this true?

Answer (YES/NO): NO